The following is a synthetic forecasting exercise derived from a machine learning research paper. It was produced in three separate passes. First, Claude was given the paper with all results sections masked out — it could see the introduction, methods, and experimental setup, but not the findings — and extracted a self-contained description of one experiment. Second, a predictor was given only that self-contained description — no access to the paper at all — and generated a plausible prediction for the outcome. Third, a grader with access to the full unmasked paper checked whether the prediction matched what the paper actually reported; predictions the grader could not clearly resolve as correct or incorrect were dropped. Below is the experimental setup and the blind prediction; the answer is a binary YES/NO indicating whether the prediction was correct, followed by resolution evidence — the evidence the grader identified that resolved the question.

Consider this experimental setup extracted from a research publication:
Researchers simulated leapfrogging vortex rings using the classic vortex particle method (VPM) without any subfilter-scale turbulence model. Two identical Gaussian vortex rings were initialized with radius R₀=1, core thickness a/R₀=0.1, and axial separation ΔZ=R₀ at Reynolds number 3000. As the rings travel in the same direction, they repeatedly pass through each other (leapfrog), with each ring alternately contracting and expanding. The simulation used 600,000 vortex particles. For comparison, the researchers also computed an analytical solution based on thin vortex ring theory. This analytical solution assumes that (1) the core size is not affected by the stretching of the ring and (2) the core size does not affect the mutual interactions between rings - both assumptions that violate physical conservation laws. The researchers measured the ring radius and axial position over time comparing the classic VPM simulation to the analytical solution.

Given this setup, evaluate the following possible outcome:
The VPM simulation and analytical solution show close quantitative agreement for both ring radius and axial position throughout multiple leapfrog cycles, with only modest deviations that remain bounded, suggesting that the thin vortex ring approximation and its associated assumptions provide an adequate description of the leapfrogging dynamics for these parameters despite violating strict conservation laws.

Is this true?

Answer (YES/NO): NO